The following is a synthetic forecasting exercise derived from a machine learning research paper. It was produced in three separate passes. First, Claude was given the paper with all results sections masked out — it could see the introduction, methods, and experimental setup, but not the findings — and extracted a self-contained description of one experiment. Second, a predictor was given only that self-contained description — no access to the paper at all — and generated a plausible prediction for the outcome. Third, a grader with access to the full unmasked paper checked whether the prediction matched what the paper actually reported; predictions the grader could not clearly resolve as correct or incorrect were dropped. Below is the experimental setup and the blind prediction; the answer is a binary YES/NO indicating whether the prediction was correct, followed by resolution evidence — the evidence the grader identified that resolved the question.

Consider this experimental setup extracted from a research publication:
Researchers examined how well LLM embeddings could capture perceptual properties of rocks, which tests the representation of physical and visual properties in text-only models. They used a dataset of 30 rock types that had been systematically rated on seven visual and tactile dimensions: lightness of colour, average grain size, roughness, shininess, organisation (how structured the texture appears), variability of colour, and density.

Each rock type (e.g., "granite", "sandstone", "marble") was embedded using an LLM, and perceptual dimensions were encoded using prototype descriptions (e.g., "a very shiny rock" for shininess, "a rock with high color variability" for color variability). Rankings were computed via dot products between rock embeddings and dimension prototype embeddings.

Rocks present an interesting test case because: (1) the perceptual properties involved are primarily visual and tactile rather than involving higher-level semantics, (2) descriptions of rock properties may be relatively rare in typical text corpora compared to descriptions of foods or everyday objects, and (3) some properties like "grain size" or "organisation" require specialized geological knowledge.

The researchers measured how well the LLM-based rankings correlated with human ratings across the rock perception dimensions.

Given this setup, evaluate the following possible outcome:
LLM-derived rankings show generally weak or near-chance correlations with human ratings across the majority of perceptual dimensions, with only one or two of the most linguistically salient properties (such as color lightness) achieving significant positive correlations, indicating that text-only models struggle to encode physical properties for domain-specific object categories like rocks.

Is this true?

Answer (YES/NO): NO